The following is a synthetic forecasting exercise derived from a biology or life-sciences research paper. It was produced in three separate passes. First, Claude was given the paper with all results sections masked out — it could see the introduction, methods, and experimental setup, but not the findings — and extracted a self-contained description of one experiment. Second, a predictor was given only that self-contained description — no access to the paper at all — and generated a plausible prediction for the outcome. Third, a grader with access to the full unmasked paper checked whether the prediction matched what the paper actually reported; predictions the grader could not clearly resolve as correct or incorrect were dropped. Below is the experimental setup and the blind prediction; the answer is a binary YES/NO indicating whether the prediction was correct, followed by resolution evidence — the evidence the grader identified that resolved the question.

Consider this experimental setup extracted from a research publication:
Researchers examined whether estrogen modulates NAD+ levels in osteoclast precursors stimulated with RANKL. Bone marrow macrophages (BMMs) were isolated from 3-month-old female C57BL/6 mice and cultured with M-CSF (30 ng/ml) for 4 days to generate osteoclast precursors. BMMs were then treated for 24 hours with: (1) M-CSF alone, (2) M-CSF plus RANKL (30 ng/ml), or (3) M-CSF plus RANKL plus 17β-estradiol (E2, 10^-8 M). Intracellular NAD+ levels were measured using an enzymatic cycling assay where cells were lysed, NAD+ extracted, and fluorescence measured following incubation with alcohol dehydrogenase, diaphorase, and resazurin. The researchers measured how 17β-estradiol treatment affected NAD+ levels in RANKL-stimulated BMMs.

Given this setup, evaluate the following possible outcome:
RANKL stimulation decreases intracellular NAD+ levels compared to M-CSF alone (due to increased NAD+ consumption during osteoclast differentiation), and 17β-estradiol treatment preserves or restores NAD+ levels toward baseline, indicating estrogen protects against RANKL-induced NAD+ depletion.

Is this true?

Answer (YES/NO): NO